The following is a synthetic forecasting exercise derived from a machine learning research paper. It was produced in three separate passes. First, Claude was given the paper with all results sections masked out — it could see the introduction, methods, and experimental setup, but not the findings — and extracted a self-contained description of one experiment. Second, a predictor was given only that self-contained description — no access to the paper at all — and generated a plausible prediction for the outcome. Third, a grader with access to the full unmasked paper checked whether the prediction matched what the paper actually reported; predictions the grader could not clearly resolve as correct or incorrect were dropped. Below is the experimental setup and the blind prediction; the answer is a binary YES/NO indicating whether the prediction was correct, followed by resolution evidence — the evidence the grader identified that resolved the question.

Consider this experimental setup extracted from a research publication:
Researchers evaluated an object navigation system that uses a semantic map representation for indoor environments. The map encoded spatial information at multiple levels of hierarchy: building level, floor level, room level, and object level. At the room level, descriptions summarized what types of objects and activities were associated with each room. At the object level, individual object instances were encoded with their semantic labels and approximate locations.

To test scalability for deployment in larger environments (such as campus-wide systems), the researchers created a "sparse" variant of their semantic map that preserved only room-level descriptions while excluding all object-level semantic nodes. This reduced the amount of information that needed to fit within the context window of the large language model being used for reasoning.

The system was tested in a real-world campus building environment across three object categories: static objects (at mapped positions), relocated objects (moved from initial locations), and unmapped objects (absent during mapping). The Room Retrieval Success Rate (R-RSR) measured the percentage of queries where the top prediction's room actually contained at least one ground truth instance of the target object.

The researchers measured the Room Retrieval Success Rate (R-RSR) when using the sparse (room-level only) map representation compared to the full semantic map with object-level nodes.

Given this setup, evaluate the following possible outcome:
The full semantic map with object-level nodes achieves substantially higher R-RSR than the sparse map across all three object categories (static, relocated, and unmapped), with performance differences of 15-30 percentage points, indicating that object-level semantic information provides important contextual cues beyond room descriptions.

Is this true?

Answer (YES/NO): NO